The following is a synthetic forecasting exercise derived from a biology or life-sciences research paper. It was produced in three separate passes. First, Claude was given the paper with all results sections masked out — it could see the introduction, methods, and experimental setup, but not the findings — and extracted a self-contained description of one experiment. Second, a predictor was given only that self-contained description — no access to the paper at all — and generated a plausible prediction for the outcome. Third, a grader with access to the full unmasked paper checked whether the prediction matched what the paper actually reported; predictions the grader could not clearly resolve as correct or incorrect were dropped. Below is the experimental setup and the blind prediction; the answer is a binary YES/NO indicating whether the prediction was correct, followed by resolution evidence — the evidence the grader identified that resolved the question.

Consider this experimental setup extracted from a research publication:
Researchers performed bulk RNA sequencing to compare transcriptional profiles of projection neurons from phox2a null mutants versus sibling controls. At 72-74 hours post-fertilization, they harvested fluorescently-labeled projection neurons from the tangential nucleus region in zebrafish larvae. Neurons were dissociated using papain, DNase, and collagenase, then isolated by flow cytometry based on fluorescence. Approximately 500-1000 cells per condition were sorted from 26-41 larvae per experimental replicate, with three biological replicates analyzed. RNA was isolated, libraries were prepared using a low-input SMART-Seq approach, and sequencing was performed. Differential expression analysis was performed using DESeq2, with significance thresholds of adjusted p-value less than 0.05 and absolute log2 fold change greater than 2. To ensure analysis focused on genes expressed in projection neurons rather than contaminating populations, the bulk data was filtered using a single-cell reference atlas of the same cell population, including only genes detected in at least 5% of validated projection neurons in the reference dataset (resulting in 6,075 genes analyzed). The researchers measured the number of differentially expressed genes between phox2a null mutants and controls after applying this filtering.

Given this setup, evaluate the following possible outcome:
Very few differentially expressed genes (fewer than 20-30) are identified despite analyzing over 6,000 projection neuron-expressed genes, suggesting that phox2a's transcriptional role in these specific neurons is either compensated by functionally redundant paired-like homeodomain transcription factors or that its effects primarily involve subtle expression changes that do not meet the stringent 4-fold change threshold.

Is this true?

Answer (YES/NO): NO